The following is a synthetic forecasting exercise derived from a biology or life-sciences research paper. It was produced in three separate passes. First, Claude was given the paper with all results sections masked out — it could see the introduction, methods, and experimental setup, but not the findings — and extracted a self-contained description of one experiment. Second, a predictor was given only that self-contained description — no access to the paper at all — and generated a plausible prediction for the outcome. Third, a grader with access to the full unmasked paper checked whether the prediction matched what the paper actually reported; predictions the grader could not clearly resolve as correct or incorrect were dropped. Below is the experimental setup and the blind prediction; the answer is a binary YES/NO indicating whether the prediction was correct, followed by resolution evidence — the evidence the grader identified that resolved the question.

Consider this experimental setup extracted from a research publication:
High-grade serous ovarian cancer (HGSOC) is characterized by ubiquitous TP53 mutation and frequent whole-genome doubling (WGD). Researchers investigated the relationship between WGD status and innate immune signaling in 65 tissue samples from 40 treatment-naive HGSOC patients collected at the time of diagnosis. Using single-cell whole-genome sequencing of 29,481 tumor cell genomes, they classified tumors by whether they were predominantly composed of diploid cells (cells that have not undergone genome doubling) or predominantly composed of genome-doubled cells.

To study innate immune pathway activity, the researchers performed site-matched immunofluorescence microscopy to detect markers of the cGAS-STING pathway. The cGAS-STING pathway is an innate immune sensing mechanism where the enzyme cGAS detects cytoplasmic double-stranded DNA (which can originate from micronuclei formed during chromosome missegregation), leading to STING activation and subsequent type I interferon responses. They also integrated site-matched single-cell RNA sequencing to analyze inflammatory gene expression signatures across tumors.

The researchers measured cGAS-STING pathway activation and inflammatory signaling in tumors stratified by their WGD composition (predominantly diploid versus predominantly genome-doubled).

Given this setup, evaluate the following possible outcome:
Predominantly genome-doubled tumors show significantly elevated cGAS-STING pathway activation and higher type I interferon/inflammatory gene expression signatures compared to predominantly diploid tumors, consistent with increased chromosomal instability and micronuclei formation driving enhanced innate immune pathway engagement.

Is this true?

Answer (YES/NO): NO